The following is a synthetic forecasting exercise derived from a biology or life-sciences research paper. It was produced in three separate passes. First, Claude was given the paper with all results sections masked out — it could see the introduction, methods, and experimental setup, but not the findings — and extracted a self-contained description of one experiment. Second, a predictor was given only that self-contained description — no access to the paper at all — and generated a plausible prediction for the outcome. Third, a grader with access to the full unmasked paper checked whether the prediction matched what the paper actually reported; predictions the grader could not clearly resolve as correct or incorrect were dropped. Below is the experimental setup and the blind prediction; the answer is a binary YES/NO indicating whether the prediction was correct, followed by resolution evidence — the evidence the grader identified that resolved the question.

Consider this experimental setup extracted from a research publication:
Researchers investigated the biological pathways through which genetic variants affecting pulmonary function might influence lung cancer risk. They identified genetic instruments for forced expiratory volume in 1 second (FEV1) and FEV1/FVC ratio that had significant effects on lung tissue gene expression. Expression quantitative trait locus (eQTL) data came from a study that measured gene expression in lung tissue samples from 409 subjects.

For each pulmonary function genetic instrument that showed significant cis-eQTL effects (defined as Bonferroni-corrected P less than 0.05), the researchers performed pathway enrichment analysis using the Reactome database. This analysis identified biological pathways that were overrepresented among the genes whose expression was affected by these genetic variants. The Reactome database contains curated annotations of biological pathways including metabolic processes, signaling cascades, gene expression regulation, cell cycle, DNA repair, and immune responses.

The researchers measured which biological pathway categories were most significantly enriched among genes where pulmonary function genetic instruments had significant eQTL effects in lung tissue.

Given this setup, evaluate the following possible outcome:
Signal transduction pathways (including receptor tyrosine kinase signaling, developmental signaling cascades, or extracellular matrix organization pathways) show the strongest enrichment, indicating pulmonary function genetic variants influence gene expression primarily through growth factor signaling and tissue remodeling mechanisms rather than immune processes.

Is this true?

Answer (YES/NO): NO